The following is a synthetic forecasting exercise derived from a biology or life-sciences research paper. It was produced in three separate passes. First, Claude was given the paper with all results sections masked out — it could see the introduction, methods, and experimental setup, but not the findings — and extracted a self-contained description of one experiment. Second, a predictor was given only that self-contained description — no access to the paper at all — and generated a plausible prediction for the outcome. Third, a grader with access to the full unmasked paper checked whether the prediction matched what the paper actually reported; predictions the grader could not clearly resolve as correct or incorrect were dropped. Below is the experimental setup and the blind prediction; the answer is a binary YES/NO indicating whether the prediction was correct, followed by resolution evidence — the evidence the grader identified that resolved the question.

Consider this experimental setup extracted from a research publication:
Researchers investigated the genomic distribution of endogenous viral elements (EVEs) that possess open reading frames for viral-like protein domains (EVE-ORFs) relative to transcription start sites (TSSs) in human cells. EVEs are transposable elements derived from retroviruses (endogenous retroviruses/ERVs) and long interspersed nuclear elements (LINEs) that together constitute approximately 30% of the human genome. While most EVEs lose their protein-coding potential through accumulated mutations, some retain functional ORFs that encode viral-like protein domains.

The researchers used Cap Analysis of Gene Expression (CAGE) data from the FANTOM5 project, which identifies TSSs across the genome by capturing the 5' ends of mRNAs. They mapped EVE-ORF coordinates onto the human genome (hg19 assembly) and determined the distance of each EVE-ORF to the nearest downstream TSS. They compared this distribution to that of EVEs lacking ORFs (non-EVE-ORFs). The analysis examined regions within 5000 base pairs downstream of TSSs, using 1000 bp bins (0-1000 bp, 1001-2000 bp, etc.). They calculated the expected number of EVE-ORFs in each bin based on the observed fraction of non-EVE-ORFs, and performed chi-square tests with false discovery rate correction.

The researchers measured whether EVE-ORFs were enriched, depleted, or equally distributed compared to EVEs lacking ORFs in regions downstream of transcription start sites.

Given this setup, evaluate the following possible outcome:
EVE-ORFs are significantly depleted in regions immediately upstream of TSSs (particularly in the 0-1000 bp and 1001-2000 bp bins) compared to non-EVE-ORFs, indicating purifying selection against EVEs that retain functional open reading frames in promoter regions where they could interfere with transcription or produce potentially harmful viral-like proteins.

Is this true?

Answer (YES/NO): NO